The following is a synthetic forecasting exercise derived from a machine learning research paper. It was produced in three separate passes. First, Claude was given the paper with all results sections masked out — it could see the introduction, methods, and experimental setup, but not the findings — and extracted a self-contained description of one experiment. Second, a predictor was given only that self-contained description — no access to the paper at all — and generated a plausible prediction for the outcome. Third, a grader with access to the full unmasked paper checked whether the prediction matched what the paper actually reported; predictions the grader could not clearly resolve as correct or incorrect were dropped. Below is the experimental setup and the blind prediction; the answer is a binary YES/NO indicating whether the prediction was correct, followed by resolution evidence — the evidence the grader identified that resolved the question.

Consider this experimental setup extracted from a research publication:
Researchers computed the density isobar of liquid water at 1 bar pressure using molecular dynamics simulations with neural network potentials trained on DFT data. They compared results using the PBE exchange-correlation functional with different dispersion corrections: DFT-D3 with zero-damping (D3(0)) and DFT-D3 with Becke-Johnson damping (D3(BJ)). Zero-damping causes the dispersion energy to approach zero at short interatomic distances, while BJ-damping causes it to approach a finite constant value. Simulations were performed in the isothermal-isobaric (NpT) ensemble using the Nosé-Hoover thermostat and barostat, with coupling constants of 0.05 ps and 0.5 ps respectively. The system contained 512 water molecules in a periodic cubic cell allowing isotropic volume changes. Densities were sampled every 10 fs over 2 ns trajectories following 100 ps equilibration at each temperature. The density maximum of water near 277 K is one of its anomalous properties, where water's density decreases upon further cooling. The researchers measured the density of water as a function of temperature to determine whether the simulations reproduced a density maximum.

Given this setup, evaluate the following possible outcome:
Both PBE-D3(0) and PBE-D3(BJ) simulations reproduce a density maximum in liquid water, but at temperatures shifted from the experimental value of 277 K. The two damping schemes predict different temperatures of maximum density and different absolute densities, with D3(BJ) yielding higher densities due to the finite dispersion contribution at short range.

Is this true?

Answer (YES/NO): NO